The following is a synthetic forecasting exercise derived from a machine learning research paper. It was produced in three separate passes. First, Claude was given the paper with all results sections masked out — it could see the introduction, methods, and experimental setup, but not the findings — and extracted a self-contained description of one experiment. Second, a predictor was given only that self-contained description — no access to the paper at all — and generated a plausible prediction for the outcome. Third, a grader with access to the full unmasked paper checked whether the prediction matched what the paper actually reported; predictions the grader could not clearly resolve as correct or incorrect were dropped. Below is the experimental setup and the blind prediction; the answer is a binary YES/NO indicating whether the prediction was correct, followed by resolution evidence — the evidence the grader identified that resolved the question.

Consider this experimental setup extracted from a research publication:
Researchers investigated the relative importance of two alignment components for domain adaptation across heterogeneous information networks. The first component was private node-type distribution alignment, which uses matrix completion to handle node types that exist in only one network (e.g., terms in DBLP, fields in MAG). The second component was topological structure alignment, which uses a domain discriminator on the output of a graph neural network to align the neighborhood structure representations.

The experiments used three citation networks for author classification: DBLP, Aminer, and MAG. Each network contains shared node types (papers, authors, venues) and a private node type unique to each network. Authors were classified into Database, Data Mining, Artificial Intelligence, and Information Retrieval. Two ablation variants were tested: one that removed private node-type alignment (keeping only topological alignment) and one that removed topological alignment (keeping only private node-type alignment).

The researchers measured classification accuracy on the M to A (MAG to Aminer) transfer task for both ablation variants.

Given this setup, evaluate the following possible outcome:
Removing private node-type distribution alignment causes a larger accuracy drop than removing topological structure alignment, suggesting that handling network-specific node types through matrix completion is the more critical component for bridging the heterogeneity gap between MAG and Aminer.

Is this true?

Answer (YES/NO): NO